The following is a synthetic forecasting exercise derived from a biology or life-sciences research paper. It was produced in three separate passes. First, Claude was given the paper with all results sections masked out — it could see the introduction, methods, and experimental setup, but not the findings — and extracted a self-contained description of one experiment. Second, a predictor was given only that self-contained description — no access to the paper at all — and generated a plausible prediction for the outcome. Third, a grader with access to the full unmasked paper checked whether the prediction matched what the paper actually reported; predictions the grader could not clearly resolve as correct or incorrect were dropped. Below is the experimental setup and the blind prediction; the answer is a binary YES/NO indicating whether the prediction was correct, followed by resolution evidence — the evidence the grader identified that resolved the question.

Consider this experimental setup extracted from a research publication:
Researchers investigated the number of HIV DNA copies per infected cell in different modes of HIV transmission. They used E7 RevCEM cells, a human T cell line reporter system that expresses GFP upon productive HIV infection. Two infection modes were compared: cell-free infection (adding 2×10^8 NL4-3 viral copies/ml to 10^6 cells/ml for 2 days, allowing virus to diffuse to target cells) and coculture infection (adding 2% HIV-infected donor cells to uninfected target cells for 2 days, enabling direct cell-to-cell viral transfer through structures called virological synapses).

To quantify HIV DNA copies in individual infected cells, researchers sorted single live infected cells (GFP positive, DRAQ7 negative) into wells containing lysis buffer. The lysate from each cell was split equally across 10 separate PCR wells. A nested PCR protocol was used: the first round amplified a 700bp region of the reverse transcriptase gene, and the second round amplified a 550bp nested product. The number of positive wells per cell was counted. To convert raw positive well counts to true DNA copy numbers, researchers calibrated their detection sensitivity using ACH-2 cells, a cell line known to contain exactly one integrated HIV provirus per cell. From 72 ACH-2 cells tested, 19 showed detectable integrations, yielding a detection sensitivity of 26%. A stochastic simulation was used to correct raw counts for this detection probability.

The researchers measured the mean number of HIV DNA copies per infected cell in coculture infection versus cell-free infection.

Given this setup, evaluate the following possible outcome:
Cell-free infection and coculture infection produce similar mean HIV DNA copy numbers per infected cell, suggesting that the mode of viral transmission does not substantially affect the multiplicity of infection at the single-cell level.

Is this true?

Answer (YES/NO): NO